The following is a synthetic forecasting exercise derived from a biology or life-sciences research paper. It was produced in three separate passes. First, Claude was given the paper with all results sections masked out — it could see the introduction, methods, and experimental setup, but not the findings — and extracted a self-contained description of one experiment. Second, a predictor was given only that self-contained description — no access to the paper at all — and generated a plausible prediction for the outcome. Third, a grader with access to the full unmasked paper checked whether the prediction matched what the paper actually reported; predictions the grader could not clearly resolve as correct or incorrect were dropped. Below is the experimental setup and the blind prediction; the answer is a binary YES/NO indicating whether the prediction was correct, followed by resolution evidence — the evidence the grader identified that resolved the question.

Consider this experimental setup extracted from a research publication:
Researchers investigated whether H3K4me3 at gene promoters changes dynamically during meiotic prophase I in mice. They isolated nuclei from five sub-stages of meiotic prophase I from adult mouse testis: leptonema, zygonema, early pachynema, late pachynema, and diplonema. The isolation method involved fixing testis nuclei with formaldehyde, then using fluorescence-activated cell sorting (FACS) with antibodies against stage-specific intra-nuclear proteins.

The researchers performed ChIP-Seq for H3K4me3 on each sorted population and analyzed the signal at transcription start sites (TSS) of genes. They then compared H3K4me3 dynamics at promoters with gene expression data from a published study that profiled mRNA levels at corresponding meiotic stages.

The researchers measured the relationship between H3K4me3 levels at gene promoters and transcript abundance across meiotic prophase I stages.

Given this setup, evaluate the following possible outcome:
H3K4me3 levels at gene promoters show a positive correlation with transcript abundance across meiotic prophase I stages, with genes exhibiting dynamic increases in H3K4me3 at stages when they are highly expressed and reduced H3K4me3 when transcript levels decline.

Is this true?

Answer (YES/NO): YES